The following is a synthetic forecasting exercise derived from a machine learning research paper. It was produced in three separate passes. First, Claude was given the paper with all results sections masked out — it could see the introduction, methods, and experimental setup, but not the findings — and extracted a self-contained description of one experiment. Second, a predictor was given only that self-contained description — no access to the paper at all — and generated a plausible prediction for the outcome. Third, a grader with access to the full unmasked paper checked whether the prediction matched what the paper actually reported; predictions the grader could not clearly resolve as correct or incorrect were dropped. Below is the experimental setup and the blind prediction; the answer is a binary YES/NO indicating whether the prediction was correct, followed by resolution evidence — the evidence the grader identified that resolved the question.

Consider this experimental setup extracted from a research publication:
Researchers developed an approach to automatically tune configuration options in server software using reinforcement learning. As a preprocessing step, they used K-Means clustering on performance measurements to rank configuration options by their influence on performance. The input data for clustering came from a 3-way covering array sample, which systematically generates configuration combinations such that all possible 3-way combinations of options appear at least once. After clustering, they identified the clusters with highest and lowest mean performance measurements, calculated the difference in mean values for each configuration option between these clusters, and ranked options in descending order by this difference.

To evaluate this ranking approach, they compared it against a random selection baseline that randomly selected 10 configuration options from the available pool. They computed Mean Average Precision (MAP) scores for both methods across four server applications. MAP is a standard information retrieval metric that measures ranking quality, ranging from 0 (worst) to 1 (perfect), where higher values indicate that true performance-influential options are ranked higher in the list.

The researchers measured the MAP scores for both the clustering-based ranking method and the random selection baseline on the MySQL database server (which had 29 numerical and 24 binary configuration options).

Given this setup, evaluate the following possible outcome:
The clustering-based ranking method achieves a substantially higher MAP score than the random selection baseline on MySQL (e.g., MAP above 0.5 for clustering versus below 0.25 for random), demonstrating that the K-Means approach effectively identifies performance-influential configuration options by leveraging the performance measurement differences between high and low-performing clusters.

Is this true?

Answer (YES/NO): NO